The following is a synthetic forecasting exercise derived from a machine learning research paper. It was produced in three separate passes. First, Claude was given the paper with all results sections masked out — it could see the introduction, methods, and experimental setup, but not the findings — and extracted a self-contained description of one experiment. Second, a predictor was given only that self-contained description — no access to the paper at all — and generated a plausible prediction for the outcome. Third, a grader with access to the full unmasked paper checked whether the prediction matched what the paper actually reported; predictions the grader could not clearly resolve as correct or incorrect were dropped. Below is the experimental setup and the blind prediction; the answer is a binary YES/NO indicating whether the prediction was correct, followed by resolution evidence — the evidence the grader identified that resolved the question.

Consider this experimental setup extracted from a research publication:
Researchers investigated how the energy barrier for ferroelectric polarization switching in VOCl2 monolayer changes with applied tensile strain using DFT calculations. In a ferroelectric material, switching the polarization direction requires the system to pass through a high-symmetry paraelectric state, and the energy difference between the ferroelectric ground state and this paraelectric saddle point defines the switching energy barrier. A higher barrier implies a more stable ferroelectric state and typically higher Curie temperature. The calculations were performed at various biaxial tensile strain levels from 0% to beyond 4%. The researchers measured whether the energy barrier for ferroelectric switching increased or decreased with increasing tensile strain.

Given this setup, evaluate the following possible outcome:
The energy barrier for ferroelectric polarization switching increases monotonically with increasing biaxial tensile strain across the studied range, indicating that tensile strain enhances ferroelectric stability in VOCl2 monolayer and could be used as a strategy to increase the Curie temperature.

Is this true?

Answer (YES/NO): YES